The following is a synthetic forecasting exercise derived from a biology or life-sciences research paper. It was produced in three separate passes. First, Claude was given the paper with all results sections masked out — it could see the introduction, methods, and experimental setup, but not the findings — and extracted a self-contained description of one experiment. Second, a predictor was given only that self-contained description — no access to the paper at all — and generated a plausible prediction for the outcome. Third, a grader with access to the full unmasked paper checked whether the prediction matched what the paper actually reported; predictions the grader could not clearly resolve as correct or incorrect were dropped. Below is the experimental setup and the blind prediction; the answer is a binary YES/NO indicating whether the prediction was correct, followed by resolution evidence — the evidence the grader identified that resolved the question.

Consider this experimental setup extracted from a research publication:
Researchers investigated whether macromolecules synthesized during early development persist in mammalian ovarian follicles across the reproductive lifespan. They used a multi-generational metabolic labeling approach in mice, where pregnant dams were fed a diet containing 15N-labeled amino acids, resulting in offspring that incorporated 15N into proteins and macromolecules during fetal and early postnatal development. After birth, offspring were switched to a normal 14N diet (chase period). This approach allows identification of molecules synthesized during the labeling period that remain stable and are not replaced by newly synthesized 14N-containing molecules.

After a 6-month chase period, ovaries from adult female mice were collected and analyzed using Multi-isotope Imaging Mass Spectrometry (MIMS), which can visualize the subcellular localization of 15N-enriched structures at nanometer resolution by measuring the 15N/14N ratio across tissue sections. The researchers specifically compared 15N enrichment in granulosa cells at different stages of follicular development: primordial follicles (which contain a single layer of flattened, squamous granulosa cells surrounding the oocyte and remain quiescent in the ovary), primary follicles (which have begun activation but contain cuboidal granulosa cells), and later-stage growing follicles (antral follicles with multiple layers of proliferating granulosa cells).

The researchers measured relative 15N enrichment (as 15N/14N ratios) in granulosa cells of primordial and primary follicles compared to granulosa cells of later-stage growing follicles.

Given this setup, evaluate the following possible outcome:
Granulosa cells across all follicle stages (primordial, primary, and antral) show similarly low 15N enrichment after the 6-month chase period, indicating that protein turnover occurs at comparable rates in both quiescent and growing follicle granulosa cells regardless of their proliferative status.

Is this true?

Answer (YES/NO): NO